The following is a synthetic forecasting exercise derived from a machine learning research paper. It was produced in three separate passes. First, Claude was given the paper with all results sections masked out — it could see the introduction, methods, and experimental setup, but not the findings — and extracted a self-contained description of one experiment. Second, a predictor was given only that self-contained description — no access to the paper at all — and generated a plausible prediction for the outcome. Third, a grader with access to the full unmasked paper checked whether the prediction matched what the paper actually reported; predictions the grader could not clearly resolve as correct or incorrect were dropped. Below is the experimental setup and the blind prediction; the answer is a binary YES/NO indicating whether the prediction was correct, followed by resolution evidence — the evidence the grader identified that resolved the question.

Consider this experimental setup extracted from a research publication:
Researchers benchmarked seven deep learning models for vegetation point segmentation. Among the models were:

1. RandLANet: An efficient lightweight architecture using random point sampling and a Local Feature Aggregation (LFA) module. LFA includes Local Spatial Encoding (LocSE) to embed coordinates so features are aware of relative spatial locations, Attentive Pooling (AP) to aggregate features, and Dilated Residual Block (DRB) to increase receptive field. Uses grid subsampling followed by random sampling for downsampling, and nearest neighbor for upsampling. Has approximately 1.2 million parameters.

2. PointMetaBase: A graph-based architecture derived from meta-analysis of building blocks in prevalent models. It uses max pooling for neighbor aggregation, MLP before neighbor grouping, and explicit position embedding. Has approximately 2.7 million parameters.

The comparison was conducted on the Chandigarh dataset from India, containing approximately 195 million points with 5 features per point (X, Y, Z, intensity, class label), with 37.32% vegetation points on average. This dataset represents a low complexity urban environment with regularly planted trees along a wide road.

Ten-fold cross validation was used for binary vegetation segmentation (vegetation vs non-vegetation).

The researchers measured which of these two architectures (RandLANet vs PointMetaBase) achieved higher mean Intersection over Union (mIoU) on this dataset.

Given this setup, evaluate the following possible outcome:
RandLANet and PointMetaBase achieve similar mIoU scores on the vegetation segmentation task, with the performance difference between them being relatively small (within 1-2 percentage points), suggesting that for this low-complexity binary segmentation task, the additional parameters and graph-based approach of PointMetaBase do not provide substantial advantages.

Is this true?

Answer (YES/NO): NO